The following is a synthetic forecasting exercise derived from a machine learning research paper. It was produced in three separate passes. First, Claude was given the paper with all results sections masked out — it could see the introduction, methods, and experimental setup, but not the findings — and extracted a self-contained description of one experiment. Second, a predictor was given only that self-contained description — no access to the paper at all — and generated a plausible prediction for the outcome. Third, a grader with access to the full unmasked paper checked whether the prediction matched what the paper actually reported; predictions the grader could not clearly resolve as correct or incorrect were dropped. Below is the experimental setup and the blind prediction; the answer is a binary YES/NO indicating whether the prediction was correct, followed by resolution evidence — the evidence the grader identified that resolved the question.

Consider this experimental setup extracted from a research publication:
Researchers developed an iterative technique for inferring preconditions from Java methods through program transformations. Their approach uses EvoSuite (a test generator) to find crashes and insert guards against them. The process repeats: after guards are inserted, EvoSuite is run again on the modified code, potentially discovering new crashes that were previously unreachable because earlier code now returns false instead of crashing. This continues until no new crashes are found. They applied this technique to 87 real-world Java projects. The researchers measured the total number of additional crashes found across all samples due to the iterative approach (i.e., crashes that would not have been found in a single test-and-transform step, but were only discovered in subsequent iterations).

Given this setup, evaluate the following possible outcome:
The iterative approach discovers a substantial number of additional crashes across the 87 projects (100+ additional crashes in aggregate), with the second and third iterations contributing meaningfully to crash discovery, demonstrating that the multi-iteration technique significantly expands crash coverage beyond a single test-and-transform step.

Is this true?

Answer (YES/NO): YES